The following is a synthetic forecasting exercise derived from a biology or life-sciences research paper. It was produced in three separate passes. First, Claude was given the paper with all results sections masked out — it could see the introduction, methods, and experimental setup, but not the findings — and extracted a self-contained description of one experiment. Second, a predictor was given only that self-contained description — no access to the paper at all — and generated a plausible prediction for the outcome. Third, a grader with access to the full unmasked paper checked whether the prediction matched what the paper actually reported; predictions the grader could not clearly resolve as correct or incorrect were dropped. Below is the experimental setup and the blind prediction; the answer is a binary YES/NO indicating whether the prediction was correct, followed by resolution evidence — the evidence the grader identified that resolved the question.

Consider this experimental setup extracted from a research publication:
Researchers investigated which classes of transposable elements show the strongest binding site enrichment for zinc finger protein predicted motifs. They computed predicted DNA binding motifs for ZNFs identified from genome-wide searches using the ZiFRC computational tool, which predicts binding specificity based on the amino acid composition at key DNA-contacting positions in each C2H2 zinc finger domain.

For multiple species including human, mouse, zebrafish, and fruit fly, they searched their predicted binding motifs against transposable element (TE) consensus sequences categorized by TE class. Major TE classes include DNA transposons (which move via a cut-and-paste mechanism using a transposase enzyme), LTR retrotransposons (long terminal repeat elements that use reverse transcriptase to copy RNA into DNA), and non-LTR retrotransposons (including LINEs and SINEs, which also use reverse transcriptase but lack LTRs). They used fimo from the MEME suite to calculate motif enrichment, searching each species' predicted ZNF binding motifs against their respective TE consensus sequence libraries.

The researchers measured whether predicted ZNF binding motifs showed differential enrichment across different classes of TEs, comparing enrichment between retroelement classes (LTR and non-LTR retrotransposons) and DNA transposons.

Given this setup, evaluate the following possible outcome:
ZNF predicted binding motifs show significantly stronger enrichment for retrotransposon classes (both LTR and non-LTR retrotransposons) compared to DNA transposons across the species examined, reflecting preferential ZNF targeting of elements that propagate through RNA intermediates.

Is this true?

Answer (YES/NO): NO